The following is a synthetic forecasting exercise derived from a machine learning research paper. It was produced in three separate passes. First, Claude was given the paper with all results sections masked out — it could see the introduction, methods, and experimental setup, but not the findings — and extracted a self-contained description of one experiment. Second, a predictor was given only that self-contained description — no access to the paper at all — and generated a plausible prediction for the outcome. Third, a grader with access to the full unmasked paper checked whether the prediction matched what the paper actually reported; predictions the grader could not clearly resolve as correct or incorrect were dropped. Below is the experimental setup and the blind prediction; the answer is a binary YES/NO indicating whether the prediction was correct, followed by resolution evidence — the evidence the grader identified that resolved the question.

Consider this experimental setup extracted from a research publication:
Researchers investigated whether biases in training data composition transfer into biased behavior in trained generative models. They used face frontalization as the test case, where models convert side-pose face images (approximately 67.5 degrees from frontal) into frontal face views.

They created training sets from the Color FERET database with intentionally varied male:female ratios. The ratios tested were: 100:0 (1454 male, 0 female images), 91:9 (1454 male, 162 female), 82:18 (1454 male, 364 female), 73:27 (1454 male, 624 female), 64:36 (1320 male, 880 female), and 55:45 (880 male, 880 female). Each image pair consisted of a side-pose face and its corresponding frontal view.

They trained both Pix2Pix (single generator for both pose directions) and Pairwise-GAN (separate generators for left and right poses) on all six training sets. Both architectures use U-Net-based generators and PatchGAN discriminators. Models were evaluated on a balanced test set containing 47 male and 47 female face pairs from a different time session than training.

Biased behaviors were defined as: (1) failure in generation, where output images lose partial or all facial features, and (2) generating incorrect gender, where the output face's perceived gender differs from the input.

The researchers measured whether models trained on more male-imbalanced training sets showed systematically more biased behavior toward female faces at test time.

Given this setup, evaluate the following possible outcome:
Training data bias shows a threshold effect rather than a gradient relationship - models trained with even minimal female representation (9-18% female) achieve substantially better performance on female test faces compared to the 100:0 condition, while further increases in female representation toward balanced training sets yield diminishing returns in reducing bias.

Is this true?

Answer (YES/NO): NO